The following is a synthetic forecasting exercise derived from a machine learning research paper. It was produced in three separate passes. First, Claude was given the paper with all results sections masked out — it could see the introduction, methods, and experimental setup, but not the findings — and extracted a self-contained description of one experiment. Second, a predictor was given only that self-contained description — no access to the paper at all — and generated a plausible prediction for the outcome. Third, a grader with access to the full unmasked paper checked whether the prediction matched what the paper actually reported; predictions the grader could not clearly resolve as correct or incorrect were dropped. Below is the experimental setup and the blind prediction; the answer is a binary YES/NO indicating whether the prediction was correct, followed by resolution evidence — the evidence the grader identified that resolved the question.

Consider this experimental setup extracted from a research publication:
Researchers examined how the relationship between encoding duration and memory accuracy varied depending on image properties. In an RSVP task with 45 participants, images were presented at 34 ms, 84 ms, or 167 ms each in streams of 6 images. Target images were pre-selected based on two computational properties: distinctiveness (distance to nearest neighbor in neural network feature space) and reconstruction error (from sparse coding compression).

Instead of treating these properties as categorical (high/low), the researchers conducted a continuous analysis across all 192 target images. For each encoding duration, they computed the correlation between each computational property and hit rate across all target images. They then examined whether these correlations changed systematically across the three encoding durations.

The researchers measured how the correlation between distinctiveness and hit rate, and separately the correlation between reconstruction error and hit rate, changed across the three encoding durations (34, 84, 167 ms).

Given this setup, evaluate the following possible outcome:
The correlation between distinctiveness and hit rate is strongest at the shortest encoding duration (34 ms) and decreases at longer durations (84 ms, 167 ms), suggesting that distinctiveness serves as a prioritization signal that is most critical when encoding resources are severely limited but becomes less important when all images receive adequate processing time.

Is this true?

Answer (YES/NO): NO